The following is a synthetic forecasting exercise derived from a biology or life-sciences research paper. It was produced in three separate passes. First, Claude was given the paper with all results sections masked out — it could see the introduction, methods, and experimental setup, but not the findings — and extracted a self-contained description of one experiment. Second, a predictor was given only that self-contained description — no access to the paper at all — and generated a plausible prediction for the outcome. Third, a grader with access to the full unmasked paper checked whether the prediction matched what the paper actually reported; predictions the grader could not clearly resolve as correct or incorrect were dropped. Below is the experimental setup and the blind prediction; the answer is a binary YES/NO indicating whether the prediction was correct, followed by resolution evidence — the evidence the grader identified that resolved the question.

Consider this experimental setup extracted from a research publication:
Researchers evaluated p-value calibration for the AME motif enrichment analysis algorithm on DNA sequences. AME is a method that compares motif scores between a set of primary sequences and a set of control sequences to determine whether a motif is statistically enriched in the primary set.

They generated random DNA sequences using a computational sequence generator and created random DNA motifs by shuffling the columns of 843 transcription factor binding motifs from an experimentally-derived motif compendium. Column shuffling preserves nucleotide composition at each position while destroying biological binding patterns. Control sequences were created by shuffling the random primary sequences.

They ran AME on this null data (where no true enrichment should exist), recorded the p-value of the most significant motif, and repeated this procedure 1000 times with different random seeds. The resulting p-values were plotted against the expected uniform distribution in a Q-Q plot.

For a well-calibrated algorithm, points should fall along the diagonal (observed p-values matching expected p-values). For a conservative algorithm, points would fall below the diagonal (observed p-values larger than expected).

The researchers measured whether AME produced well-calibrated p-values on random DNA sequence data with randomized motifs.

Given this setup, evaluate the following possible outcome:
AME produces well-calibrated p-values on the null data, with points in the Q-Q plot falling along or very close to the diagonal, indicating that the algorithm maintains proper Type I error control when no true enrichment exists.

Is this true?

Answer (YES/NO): NO